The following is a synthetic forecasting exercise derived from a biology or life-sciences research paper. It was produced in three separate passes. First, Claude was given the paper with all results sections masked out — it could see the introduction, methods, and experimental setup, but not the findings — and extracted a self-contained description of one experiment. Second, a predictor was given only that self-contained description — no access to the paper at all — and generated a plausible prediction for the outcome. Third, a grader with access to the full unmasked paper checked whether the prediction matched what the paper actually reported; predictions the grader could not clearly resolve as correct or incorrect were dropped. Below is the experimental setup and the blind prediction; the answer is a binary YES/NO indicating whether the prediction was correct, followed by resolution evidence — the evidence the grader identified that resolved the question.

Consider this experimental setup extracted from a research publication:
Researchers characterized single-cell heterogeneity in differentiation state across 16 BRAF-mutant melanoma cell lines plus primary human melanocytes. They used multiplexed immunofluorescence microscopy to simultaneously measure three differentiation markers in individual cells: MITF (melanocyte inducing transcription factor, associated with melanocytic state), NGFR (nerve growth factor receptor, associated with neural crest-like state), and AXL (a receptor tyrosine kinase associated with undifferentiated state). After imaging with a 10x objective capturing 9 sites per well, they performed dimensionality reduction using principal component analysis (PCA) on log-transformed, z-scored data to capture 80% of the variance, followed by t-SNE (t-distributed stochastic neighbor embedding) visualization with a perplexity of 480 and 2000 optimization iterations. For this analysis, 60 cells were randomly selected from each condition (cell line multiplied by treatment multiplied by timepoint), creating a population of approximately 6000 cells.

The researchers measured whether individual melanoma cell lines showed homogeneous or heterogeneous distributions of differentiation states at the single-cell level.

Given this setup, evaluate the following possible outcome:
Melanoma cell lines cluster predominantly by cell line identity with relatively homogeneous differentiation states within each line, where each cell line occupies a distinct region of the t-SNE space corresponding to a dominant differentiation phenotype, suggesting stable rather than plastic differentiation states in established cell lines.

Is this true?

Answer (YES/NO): NO